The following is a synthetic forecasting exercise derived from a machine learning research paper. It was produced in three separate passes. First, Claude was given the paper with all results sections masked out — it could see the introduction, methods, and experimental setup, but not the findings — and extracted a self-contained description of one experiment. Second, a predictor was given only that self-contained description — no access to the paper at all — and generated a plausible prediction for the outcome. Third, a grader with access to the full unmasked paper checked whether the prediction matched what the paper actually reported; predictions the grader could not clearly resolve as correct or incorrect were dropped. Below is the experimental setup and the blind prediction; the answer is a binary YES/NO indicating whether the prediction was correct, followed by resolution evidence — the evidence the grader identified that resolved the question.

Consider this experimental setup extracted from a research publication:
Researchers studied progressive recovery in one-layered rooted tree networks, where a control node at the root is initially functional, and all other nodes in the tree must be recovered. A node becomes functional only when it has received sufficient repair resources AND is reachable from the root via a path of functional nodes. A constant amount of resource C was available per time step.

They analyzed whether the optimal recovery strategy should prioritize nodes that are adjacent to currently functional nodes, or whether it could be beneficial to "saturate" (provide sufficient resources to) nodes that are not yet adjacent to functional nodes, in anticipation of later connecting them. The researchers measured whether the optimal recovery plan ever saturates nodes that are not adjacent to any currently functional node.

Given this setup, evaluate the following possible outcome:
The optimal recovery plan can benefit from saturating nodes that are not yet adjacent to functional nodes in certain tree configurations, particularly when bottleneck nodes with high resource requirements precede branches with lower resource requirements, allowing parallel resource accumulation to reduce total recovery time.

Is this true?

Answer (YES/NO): NO